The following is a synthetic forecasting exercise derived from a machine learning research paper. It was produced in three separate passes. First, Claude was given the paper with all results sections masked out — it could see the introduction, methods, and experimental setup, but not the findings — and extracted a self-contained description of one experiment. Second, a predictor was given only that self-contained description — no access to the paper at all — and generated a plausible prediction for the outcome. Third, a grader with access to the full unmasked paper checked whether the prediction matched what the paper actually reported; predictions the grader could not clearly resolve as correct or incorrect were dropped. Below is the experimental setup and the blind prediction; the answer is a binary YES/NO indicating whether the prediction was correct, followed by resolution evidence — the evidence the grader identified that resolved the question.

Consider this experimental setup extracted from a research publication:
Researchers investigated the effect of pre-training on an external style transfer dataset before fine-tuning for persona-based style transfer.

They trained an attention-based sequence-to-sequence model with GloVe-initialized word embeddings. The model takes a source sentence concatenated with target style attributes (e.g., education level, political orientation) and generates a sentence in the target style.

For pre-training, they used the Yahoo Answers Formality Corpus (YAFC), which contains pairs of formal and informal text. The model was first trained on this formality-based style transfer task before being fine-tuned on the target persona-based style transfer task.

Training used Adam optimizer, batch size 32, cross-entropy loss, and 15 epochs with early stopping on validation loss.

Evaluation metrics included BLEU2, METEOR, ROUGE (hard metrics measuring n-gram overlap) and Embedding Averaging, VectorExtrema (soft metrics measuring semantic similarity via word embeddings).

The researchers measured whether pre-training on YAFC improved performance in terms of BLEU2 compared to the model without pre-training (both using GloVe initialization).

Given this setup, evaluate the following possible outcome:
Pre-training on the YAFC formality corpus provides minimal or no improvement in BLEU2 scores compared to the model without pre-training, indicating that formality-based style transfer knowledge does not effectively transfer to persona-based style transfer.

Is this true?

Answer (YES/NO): YES